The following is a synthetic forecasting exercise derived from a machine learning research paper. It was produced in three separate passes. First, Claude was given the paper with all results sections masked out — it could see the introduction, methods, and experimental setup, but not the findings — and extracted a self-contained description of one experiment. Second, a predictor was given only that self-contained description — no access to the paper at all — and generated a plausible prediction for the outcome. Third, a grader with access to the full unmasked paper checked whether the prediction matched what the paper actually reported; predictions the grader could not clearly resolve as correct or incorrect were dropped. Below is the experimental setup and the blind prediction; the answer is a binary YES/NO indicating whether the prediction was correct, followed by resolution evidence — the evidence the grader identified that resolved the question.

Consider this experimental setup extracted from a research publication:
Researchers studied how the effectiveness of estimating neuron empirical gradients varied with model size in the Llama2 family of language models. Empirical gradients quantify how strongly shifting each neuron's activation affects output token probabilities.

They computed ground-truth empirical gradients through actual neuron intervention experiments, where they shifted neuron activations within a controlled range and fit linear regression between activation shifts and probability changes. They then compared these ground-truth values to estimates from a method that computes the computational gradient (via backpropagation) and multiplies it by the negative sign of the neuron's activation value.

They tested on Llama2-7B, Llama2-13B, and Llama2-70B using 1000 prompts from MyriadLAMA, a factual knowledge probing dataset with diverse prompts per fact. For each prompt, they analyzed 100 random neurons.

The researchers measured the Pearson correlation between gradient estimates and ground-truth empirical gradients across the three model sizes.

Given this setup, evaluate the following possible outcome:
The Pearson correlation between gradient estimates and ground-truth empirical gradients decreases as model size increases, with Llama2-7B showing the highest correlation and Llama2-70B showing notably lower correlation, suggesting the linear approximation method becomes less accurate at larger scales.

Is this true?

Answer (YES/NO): YES